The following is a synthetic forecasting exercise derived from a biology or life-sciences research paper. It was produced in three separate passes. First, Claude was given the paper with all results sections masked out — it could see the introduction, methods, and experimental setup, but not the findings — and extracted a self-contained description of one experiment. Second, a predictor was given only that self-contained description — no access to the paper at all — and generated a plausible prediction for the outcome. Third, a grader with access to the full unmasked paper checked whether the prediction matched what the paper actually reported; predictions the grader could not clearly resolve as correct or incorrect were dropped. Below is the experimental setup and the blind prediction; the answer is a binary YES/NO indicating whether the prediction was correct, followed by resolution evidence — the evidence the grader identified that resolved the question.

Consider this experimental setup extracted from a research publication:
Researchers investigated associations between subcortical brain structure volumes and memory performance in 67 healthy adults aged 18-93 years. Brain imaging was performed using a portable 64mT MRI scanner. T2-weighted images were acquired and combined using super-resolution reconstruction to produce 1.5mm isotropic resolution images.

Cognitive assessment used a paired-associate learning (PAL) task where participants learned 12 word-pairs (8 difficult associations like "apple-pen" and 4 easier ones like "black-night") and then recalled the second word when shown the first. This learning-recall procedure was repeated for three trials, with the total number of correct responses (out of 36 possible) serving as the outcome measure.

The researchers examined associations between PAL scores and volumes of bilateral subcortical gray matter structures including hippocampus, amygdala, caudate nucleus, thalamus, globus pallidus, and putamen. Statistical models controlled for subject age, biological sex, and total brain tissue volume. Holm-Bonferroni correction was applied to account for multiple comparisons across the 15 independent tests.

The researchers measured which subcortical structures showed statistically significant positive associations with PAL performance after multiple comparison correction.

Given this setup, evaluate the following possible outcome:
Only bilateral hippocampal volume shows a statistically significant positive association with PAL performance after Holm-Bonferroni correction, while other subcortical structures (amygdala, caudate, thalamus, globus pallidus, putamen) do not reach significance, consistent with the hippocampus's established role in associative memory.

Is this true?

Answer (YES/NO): NO